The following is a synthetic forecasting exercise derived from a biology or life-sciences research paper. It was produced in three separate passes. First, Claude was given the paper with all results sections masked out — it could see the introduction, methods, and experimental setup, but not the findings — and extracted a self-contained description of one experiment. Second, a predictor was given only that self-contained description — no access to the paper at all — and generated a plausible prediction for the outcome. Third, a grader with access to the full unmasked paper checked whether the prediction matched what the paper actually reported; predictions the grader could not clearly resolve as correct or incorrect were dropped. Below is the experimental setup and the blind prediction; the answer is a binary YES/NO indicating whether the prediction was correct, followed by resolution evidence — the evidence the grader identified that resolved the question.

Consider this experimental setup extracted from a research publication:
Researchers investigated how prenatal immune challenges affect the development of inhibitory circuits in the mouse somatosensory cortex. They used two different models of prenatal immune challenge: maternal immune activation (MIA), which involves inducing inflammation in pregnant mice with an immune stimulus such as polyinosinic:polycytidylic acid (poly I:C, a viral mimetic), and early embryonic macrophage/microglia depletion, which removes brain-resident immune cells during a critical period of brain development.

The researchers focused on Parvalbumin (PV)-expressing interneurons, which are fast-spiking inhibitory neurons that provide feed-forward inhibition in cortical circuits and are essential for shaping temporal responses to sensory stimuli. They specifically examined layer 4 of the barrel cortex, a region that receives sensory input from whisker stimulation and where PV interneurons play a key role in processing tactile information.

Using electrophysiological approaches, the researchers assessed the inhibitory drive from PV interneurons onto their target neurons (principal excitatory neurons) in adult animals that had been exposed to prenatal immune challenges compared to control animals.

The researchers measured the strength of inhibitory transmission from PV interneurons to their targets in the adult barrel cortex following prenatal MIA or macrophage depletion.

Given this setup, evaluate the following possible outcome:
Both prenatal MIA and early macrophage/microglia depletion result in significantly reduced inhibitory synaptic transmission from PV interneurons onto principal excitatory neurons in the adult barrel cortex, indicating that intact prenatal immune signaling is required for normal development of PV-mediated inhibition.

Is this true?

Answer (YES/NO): YES